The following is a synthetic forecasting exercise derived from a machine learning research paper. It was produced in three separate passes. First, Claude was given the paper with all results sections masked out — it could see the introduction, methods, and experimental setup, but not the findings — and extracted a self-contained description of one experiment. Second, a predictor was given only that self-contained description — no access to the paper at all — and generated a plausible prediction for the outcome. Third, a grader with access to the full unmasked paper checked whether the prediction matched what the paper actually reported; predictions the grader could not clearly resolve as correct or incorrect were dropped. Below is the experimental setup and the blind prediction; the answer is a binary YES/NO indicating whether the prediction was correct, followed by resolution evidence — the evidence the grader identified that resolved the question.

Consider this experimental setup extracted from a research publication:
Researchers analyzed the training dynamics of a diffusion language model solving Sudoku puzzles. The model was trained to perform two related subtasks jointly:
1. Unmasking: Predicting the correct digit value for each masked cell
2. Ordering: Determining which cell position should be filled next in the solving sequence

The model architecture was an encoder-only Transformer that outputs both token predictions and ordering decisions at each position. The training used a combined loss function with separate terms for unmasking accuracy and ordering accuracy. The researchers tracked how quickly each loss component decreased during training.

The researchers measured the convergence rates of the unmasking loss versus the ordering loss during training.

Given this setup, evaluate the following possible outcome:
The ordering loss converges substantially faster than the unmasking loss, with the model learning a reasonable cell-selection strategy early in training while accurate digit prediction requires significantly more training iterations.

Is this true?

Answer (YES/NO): NO